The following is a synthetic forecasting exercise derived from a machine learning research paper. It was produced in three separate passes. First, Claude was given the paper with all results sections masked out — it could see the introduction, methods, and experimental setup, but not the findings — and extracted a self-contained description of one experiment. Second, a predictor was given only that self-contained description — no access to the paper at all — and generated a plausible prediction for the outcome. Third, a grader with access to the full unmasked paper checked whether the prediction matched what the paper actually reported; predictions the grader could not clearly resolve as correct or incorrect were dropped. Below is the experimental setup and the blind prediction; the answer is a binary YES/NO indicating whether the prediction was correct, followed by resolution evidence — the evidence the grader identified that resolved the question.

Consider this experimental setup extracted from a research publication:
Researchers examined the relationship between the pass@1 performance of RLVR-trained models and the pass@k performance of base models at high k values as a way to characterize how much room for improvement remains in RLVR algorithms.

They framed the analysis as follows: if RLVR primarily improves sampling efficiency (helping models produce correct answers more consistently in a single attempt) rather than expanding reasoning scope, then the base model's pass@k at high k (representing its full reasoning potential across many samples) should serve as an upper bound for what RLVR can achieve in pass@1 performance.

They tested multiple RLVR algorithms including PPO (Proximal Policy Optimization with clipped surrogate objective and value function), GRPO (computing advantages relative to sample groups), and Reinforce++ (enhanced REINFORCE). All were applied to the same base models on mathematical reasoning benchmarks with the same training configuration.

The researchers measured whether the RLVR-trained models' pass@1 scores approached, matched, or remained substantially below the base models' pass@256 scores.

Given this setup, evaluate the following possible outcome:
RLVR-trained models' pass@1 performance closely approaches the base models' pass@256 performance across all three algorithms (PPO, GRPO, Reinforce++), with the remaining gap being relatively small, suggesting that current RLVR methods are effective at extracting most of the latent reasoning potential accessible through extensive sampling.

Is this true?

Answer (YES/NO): NO